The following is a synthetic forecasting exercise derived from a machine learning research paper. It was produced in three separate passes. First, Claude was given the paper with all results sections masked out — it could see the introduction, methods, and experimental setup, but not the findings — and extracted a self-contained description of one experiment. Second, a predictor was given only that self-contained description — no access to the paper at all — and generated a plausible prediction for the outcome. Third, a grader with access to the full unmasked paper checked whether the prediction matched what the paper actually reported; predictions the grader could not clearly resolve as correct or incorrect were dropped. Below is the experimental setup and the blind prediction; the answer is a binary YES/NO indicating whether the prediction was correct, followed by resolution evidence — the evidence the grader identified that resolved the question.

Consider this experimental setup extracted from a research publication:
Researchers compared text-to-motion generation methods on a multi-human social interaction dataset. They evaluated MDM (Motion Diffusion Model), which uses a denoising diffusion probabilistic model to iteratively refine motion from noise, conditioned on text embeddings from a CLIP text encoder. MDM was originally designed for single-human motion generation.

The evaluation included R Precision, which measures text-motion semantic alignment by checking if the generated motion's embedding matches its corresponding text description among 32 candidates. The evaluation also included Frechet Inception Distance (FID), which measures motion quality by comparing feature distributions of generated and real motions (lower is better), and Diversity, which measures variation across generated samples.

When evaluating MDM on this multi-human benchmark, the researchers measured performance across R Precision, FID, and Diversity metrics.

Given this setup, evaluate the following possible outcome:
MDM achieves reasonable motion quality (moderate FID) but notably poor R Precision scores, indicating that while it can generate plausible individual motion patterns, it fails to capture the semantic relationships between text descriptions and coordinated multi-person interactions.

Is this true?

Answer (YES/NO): YES